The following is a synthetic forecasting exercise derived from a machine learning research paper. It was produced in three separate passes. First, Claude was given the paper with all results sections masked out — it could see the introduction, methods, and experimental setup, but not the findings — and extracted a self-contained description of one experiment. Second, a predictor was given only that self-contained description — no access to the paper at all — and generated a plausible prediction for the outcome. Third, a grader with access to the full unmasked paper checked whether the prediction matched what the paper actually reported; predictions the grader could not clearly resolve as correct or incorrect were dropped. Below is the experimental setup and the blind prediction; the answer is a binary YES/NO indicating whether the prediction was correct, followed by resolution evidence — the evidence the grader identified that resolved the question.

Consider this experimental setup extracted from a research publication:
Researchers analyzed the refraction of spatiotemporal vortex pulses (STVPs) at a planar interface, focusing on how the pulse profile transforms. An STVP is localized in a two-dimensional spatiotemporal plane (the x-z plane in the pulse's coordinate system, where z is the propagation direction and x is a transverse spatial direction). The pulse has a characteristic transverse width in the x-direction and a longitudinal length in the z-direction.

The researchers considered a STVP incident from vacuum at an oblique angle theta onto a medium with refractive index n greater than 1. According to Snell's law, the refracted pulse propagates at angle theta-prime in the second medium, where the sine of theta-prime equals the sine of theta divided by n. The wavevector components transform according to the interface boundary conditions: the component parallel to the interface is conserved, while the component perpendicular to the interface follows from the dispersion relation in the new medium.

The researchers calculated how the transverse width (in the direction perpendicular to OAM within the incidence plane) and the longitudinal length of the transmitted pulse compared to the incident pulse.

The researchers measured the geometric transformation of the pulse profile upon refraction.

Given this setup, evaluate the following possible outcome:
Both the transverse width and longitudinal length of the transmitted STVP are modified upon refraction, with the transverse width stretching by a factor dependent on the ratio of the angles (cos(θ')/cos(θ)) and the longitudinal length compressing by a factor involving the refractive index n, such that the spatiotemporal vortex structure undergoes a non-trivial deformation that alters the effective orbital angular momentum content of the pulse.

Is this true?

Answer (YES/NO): YES